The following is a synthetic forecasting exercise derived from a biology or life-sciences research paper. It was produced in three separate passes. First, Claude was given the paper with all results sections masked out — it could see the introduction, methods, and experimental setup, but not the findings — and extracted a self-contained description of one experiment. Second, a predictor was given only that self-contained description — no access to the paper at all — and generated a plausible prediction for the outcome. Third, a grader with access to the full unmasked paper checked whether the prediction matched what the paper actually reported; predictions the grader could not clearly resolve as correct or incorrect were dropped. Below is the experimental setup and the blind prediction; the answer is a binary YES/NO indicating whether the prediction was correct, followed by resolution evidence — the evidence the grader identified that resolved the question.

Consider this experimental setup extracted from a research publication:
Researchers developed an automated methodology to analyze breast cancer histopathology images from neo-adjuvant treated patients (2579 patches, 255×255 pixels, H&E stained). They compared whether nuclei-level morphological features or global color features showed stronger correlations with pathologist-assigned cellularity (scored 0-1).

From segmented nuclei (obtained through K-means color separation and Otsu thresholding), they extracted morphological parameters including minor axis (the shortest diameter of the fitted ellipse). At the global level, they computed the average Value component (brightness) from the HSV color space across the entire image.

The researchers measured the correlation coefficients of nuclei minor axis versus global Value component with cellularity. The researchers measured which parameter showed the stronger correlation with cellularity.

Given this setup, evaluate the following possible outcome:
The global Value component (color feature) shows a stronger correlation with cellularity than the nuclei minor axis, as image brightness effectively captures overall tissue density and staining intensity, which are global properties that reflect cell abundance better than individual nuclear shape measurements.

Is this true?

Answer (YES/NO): YES